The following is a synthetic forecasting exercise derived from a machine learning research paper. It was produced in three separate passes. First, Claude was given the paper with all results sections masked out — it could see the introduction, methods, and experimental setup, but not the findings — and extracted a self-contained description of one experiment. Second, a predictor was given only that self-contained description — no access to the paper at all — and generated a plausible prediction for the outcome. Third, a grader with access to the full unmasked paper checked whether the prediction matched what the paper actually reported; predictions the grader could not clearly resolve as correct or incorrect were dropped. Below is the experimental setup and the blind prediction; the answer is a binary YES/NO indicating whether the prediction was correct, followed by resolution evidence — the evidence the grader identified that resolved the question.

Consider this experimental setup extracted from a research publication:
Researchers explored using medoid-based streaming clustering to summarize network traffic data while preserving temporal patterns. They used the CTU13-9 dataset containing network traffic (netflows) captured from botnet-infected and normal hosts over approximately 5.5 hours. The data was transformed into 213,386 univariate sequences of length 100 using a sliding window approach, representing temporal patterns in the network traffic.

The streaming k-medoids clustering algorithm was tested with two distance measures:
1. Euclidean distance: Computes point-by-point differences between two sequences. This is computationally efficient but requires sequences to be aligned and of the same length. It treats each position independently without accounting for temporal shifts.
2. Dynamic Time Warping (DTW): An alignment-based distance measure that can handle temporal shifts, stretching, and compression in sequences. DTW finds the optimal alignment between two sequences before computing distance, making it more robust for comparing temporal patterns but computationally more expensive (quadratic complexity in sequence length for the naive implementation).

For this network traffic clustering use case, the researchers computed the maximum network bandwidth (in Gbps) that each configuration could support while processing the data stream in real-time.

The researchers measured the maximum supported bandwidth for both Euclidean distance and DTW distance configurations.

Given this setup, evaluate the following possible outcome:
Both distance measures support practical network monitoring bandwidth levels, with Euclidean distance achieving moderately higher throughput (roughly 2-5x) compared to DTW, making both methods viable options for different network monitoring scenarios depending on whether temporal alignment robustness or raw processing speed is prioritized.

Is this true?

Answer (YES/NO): YES